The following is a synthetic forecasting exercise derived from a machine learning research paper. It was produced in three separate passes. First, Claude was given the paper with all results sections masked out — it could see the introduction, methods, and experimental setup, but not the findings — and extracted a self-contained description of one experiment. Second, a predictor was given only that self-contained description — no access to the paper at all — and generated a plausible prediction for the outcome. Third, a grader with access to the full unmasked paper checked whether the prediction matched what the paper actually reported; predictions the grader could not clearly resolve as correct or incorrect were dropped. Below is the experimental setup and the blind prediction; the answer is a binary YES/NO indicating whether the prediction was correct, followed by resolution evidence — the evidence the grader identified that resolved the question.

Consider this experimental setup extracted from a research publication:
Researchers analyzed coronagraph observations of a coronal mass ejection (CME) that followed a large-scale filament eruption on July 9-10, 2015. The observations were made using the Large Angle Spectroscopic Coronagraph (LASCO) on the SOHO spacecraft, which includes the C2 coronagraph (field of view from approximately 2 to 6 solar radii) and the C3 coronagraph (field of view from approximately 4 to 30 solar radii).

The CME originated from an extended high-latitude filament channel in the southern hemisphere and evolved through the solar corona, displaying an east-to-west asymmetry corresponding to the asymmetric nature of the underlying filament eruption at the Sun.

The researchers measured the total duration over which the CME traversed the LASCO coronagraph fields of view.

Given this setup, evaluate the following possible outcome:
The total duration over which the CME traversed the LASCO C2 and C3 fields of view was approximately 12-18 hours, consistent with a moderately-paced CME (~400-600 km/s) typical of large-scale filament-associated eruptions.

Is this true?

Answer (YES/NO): NO